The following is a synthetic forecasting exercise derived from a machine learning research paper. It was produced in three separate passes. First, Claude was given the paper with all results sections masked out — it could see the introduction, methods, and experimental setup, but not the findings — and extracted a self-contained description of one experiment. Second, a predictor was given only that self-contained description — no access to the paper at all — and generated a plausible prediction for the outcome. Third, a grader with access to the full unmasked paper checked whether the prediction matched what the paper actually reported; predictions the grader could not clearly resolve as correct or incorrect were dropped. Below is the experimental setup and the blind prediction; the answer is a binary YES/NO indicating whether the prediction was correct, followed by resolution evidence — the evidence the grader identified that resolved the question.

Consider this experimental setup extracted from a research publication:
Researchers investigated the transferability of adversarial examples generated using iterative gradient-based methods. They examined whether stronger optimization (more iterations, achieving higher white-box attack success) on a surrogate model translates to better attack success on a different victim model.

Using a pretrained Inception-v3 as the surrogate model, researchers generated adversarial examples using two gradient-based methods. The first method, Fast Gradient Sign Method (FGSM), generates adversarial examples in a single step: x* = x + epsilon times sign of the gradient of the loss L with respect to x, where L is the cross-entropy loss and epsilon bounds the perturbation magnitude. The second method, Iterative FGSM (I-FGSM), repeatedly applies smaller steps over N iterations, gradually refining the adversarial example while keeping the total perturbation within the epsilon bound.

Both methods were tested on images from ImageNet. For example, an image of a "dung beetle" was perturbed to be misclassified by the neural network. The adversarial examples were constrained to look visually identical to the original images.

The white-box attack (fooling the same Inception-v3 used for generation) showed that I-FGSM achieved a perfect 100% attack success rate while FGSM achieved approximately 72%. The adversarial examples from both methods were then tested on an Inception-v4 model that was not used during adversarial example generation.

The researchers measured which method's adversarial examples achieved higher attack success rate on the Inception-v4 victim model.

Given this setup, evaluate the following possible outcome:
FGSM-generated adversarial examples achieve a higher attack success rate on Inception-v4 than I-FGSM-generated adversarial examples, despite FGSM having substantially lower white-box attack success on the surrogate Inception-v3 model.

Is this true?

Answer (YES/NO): YES